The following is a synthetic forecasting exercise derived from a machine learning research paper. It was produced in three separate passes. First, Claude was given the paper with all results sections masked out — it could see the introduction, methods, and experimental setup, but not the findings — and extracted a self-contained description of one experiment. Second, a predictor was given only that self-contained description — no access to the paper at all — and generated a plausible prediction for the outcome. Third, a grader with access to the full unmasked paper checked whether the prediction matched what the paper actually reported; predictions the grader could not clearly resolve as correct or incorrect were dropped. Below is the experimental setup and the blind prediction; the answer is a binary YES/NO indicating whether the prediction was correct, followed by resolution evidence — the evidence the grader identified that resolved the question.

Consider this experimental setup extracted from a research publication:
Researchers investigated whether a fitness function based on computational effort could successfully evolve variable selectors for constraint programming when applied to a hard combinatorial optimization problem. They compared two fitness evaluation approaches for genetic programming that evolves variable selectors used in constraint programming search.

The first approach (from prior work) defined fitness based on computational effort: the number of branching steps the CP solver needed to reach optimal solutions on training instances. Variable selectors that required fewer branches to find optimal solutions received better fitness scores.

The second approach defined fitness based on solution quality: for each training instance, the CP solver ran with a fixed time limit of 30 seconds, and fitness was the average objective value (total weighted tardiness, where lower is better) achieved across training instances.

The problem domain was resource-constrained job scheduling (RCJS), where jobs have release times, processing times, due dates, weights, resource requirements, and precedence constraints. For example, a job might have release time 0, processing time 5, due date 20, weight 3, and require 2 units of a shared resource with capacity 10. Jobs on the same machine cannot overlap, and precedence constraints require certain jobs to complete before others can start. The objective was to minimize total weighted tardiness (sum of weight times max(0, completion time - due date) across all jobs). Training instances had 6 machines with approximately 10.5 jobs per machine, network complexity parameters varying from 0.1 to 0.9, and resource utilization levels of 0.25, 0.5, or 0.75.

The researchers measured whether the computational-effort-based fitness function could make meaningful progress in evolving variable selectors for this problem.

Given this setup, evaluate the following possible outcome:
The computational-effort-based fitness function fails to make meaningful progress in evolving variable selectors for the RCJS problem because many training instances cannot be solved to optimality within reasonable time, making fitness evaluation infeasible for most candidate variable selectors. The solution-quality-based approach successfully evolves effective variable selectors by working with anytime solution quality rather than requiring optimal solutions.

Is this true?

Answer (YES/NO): YES